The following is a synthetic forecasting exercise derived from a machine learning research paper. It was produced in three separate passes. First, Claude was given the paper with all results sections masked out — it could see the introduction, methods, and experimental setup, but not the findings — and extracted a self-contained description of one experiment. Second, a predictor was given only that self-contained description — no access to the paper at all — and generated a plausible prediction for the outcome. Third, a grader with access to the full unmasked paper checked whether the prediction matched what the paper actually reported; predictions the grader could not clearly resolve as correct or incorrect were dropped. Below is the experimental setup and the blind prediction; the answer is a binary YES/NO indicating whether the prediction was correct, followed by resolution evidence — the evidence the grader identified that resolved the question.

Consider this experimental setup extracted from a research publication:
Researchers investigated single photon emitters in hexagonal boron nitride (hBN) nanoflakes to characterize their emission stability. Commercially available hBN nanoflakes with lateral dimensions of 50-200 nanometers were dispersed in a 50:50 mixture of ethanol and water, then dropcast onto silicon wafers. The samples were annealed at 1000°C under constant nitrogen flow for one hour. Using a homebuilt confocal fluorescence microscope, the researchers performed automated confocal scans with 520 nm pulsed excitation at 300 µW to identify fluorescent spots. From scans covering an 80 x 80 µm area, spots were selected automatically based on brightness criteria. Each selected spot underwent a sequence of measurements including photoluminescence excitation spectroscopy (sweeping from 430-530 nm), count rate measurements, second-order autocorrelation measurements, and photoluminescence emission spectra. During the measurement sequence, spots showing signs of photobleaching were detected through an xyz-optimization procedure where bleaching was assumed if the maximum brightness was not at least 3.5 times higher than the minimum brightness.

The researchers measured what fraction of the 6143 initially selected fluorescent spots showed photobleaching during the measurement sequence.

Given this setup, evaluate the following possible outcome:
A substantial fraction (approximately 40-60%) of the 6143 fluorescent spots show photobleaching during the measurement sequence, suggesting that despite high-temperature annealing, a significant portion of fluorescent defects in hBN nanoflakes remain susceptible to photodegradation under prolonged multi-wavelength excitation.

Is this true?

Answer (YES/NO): YES